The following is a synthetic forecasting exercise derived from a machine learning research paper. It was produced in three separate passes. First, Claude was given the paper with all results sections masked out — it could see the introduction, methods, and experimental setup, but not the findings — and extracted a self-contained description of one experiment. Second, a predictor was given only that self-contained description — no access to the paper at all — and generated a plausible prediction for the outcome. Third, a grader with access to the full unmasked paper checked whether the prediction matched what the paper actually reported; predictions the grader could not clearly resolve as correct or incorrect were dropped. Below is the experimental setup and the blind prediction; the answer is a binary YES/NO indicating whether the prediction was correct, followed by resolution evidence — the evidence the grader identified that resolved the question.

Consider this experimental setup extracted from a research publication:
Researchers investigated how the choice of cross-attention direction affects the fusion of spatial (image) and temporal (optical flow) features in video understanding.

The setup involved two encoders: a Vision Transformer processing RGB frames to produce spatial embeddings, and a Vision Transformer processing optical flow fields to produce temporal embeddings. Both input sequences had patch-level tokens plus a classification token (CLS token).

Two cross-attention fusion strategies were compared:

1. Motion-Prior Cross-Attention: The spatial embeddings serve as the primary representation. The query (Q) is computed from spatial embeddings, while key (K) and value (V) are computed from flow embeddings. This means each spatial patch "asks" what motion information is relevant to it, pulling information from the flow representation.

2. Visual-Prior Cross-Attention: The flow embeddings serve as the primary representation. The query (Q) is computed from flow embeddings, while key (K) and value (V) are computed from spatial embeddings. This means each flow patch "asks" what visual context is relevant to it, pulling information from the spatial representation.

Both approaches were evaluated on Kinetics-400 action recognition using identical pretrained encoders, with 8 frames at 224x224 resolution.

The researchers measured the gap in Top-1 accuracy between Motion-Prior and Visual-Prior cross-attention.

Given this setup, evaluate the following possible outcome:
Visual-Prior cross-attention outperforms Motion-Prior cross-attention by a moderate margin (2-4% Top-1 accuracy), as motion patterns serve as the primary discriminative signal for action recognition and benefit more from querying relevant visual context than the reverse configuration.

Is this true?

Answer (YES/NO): NO